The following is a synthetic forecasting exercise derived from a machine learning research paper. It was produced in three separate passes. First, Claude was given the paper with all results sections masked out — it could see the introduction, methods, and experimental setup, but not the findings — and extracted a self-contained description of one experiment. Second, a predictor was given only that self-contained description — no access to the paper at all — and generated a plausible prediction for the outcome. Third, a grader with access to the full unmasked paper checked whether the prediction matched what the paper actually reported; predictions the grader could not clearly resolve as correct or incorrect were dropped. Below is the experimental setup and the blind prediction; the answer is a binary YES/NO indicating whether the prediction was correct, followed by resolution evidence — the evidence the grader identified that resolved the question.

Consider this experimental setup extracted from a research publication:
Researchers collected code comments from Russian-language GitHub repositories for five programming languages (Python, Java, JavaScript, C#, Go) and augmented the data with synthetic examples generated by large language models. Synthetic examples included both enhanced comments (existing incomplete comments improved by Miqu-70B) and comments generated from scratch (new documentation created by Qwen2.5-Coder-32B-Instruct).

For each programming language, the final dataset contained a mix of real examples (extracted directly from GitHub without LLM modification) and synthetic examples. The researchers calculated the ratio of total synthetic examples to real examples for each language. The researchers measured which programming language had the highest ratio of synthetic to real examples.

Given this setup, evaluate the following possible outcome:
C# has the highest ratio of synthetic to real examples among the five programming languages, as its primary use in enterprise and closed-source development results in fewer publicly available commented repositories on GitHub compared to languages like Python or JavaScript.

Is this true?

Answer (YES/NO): NO